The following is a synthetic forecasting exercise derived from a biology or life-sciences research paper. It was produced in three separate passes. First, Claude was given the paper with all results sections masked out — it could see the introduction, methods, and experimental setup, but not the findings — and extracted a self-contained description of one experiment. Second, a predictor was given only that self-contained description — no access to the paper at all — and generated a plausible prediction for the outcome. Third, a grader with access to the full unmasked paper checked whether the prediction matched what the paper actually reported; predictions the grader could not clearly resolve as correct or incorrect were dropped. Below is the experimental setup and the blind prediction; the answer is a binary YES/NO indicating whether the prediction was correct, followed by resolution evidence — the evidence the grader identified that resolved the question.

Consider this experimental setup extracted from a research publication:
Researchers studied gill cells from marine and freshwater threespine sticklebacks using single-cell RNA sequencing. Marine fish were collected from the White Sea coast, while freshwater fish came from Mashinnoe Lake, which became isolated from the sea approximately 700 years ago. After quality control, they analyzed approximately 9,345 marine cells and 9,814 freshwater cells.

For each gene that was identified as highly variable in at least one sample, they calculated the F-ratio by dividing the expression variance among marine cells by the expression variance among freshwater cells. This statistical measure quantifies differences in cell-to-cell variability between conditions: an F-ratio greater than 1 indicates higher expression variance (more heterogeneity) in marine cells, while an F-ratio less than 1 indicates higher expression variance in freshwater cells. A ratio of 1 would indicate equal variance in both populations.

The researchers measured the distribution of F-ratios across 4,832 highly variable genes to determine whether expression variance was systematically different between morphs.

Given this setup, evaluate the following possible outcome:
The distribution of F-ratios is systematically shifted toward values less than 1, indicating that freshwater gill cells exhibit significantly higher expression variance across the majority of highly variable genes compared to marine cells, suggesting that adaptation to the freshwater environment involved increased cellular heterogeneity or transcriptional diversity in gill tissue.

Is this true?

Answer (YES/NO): NO